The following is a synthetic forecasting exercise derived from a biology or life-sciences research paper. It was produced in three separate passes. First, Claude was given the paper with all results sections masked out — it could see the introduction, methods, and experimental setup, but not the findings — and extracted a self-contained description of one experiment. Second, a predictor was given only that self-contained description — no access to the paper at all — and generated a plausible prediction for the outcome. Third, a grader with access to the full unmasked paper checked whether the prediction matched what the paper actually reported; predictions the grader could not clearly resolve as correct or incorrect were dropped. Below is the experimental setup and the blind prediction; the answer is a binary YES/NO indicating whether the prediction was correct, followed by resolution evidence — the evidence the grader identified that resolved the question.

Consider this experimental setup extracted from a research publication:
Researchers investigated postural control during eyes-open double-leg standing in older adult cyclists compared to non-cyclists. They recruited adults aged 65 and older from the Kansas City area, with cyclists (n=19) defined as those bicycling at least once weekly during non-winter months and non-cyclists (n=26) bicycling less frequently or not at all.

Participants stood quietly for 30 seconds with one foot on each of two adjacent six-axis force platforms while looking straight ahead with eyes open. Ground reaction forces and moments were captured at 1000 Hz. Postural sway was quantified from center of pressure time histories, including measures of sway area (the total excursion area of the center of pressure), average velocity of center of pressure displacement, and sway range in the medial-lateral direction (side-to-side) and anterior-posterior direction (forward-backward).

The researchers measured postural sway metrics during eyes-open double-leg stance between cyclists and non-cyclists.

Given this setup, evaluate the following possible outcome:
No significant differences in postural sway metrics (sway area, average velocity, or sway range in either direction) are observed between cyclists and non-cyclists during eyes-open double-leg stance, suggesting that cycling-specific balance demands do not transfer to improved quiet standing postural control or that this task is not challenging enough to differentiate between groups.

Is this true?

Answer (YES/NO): NO